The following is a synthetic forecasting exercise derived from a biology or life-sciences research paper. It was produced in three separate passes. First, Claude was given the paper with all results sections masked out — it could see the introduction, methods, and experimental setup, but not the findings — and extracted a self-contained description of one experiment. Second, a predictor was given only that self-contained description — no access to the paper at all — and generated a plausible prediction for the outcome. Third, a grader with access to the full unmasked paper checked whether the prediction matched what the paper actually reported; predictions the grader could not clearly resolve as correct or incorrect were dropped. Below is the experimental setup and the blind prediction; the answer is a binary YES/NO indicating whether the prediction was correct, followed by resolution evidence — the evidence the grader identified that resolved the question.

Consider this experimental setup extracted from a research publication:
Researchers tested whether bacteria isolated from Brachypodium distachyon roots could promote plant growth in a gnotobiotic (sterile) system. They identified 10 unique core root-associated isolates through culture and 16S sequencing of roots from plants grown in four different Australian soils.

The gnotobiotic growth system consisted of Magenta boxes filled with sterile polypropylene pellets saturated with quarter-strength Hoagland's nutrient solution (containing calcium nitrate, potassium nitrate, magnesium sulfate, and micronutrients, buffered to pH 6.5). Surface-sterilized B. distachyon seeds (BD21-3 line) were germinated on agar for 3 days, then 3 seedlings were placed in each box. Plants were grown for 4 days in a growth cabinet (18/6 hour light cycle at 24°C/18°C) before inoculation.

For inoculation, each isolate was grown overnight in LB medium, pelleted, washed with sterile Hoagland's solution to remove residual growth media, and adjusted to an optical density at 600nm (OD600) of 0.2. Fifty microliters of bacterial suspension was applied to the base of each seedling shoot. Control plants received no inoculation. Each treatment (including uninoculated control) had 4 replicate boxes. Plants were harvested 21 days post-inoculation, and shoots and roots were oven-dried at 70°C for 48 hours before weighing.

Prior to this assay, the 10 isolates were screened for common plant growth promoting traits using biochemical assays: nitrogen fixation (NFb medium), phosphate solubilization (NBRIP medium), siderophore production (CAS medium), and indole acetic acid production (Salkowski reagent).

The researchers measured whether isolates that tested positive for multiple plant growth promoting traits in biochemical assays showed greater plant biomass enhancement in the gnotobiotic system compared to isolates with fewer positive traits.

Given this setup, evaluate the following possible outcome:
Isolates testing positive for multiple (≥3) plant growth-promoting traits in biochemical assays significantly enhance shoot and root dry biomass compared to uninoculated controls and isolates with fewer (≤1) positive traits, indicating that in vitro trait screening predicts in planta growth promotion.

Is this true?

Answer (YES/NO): NO